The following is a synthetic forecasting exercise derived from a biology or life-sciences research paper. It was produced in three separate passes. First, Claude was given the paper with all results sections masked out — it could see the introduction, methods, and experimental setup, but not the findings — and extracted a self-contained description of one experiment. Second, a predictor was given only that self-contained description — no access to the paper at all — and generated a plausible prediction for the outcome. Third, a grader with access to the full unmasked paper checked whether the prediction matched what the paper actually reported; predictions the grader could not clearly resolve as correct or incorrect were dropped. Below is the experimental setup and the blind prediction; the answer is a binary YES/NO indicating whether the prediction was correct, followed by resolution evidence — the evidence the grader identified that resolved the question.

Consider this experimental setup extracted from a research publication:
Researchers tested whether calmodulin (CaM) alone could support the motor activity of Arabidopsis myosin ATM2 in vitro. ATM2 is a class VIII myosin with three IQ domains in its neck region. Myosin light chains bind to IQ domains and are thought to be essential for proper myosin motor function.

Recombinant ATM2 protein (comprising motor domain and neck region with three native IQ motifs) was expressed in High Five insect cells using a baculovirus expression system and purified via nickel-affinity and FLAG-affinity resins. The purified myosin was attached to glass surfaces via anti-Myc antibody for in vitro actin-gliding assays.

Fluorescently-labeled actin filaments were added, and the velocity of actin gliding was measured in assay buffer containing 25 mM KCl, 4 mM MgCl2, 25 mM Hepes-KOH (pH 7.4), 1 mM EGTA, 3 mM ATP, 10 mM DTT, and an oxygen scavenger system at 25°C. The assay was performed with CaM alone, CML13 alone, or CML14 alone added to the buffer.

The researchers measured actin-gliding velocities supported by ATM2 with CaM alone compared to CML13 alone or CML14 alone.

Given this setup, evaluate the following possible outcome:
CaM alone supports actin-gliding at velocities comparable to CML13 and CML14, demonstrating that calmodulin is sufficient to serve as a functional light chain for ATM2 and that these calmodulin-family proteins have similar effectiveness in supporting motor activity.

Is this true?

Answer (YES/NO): NO